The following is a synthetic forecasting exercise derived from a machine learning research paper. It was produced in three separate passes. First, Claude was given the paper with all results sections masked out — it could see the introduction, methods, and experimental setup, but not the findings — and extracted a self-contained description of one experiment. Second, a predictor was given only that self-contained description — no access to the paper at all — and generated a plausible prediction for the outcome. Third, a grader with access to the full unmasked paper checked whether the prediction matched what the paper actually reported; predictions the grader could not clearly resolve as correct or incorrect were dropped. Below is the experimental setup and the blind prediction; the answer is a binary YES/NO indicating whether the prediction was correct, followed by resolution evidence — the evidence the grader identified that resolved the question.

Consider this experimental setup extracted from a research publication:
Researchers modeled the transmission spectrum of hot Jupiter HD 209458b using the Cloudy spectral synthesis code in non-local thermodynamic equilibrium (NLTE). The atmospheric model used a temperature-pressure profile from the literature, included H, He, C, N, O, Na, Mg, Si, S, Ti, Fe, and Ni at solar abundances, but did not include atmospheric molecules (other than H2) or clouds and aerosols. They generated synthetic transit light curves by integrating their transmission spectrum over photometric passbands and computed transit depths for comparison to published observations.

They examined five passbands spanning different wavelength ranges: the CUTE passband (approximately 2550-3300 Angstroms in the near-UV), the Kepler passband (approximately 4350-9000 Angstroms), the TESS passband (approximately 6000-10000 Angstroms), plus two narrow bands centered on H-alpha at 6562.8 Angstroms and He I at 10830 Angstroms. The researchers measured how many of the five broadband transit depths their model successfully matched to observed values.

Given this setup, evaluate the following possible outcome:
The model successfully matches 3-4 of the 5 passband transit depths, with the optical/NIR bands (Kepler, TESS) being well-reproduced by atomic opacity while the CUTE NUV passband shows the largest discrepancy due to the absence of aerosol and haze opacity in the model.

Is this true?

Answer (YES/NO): NO